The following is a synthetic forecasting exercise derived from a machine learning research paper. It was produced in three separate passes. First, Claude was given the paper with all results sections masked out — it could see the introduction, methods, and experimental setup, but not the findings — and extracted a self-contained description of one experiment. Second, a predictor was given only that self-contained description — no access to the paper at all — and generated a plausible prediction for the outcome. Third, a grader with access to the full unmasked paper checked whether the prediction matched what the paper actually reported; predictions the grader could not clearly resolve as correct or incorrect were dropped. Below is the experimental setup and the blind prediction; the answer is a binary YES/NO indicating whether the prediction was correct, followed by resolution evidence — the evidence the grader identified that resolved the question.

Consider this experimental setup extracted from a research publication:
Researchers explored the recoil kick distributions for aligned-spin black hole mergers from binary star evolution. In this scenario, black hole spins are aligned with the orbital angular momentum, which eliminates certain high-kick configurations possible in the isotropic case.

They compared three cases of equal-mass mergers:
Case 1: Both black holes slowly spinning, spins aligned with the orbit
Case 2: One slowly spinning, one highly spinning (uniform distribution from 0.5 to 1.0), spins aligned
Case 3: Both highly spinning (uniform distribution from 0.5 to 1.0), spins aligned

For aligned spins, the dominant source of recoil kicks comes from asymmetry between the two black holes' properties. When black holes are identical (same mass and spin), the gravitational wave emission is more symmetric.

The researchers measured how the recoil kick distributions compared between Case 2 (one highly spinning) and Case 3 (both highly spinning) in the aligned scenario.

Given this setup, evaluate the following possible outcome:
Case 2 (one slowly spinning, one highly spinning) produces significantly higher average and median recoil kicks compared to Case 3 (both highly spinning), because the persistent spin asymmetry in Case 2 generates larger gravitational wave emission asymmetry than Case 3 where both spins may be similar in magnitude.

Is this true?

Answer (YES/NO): YES